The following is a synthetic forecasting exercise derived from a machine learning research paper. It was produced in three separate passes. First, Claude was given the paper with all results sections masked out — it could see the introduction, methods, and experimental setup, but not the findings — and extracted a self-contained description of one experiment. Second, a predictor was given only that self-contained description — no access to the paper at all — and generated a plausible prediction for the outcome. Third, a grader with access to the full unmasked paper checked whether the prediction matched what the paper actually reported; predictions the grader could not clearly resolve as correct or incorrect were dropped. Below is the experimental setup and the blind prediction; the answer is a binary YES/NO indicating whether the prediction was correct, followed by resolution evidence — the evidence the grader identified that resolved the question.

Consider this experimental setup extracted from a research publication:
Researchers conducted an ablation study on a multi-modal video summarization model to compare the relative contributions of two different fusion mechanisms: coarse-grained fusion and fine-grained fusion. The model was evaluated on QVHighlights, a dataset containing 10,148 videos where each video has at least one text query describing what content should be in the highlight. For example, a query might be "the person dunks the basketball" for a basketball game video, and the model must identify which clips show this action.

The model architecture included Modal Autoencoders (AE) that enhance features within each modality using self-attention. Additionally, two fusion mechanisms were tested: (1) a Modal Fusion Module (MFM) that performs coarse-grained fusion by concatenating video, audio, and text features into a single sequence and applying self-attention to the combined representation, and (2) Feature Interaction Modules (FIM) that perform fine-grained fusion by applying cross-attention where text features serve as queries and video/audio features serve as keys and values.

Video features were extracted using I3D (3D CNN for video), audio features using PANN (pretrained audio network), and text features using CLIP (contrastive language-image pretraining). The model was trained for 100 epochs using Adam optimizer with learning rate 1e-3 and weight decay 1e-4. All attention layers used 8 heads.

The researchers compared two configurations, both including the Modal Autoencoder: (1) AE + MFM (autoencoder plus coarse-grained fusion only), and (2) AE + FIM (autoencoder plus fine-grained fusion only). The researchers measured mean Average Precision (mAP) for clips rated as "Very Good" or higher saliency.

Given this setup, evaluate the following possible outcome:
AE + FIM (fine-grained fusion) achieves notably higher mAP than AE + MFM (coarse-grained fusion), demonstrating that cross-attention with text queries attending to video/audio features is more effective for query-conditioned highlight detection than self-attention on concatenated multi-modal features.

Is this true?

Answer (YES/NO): NO